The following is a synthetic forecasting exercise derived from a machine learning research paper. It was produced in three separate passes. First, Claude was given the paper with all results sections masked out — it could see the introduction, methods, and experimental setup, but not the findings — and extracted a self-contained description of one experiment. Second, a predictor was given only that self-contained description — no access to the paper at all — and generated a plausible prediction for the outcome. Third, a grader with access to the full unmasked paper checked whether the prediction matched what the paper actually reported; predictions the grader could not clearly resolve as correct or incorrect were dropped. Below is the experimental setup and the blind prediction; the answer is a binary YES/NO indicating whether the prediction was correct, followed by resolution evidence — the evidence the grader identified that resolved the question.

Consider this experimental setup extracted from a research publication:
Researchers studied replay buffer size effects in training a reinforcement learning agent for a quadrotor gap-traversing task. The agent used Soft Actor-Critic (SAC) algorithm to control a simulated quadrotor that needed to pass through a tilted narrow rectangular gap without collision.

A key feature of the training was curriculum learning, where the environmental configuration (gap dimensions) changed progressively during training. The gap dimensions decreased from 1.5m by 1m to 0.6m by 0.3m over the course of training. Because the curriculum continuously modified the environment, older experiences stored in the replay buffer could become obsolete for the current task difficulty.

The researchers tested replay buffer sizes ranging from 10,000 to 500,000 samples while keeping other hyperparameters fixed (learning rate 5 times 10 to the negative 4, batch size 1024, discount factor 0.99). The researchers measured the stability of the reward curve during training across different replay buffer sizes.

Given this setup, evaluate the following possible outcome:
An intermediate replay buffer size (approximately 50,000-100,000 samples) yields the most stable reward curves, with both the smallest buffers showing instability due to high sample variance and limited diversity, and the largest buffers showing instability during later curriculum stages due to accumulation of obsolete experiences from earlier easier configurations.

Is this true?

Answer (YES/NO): NO